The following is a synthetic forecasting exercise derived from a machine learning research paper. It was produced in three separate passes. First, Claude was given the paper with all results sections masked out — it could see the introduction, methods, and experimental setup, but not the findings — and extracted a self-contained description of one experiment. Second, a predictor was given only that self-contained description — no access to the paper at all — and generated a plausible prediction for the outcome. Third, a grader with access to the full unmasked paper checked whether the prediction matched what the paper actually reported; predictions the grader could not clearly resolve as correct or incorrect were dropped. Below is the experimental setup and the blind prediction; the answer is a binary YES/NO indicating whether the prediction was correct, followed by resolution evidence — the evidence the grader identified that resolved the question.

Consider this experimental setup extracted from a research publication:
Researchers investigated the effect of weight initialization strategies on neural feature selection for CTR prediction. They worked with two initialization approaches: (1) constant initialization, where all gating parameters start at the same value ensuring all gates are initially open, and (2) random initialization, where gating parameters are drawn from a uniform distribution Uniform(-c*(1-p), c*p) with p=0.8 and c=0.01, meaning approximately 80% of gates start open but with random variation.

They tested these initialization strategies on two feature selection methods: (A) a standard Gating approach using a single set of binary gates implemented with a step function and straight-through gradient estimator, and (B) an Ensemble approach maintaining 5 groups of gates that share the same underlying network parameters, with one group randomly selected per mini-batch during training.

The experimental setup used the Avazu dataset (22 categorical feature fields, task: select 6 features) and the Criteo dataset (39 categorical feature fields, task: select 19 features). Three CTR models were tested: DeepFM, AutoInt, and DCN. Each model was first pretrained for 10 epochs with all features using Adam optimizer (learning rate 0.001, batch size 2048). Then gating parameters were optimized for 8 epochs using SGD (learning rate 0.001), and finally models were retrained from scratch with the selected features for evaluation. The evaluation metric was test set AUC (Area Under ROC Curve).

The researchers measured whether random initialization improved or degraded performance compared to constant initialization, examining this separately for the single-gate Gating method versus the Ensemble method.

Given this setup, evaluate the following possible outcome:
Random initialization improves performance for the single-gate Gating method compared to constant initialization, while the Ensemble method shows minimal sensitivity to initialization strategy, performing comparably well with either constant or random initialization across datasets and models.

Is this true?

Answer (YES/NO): NO